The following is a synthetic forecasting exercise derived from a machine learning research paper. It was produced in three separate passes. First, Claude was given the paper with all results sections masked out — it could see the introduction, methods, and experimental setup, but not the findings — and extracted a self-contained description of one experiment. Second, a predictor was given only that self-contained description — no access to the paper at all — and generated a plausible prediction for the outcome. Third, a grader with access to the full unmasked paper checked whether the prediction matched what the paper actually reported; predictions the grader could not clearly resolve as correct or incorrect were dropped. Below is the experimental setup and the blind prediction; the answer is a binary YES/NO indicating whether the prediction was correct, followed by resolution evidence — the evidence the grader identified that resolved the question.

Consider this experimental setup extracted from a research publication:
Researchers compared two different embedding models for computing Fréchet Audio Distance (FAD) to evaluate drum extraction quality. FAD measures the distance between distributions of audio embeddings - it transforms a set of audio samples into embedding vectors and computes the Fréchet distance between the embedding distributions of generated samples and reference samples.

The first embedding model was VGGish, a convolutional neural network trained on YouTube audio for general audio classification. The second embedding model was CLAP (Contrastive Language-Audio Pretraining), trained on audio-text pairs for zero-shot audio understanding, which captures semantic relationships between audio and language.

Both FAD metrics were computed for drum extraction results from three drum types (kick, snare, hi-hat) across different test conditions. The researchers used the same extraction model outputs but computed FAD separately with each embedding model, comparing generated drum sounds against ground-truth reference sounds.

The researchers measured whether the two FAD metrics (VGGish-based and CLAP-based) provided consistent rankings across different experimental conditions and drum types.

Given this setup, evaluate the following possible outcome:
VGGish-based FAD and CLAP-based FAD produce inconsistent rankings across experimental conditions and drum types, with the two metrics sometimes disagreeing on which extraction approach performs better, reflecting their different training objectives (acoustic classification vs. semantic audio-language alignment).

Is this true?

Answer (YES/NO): YES